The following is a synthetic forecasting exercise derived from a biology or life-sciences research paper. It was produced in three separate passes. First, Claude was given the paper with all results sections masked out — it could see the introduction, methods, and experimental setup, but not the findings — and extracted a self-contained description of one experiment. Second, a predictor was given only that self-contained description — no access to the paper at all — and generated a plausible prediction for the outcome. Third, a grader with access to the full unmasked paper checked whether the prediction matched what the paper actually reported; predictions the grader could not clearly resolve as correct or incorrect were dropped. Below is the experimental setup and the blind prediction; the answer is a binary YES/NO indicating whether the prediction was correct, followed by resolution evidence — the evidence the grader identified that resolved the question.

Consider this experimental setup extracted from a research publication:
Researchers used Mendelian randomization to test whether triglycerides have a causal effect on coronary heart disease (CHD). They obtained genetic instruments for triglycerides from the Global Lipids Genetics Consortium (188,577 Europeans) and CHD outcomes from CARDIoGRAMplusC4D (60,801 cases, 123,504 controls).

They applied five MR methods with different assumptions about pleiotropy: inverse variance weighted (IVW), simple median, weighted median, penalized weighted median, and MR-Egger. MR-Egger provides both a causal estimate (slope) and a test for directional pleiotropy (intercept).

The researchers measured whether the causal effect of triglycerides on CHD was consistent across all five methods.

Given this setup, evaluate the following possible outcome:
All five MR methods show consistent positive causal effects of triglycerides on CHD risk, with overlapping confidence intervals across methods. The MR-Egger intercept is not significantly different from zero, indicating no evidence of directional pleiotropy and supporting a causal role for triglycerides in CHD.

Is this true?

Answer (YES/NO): NO